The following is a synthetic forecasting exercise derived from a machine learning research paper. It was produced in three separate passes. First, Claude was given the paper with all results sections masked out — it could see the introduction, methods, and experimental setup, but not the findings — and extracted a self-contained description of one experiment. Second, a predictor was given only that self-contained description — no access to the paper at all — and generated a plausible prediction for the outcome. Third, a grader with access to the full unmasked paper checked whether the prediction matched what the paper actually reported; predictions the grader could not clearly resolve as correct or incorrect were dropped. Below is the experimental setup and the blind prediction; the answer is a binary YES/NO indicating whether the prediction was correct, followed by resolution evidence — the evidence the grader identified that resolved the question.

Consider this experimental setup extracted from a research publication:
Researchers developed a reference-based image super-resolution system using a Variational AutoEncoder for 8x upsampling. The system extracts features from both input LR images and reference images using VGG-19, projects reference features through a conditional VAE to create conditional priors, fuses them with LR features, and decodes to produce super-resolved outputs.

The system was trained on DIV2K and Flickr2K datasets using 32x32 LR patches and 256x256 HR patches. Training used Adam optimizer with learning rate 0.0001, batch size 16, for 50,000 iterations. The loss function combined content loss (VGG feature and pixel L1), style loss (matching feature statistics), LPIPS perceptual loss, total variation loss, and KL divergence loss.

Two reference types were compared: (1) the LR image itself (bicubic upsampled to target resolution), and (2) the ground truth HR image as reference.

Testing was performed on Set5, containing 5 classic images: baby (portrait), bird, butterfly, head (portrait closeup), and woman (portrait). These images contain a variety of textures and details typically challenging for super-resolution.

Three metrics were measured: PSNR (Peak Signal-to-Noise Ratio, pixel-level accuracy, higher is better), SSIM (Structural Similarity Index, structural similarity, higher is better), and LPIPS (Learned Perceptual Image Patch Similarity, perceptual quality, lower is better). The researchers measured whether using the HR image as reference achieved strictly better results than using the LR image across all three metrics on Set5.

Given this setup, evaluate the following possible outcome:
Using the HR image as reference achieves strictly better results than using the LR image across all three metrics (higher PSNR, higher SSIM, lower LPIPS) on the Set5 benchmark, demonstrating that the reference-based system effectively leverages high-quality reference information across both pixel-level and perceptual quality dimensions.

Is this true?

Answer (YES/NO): NO